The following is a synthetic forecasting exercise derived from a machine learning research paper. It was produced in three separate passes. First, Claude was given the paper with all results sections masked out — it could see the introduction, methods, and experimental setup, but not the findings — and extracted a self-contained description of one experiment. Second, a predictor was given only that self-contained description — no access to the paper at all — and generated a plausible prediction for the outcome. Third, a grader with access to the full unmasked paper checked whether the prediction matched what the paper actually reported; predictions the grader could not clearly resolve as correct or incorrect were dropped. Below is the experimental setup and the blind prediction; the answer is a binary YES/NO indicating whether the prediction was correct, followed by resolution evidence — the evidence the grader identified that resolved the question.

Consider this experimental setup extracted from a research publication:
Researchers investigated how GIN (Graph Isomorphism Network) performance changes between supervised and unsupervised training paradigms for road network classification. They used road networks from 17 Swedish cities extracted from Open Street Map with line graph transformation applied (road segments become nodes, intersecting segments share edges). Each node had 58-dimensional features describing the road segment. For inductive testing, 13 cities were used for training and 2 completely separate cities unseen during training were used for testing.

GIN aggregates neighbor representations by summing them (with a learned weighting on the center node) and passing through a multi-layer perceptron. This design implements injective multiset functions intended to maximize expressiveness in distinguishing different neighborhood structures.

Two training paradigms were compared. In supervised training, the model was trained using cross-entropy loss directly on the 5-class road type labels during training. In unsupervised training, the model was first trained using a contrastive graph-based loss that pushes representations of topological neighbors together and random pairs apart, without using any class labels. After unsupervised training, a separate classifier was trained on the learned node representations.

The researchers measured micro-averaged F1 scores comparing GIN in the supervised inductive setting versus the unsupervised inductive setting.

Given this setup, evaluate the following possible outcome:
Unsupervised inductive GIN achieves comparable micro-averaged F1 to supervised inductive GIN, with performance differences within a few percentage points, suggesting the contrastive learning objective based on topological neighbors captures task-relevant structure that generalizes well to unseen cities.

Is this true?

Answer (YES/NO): YES